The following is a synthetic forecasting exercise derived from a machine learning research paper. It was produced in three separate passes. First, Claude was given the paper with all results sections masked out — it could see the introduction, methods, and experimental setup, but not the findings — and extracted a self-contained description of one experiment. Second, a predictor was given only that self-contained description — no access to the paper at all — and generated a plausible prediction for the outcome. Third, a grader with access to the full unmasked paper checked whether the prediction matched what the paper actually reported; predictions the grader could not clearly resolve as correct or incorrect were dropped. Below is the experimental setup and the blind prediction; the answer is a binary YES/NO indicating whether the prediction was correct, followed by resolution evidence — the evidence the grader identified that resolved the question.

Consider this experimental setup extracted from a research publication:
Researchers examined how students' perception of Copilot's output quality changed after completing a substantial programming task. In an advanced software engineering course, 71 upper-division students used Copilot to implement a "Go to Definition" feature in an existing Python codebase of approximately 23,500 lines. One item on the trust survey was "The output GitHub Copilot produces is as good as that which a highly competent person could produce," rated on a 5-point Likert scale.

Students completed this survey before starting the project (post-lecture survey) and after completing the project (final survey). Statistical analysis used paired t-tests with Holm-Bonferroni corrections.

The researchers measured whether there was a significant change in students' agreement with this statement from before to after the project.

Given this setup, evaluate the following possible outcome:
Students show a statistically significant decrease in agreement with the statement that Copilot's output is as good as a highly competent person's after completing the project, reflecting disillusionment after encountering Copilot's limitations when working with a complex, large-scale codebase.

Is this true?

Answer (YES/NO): NO